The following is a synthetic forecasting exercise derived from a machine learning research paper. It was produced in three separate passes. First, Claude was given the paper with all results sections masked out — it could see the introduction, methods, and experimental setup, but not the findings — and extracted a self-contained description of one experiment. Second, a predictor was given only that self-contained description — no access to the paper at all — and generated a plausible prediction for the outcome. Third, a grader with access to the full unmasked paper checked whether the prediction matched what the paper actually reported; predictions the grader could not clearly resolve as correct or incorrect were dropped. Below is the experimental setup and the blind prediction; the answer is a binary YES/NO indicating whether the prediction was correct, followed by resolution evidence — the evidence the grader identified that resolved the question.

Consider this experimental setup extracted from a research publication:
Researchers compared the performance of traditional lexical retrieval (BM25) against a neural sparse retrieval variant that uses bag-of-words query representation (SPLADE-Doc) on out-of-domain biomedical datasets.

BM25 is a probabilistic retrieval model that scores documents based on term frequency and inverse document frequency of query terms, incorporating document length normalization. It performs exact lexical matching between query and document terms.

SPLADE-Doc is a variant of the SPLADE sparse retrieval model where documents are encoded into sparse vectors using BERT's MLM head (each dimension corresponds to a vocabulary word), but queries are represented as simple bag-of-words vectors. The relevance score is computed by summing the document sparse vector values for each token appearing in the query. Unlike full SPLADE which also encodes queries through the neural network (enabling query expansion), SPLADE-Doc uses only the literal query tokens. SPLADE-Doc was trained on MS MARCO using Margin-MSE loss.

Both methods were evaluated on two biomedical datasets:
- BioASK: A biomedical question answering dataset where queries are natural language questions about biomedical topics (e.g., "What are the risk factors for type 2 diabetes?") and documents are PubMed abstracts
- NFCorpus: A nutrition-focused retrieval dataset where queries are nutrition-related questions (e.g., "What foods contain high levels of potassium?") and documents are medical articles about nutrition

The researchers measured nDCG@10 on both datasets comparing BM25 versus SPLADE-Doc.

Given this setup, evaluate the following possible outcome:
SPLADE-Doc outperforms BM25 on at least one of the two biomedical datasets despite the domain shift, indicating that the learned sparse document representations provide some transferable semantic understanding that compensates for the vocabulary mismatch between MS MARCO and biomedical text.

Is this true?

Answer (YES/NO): NO